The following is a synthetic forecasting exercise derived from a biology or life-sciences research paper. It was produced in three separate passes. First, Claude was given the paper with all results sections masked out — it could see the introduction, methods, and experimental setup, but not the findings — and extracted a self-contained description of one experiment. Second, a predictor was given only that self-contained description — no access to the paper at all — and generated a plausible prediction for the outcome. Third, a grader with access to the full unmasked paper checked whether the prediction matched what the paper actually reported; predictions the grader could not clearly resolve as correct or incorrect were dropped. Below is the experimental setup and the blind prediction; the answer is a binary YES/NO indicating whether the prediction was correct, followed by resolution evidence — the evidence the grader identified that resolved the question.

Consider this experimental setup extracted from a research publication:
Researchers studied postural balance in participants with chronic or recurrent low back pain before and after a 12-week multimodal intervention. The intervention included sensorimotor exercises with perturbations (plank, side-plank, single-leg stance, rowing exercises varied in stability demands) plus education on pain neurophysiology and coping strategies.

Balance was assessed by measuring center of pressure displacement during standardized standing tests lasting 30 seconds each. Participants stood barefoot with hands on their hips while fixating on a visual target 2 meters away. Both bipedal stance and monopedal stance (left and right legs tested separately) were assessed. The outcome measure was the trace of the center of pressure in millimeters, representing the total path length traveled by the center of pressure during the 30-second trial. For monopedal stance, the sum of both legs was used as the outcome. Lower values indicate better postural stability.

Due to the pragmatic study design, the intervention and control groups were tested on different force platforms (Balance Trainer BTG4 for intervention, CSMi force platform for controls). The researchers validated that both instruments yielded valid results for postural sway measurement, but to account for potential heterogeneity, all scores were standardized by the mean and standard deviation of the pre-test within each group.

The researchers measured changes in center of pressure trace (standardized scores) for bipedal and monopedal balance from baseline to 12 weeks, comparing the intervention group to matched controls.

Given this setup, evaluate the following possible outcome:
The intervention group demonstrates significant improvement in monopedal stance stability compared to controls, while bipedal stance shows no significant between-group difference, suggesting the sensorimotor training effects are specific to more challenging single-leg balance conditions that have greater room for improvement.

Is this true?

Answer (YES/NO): YES